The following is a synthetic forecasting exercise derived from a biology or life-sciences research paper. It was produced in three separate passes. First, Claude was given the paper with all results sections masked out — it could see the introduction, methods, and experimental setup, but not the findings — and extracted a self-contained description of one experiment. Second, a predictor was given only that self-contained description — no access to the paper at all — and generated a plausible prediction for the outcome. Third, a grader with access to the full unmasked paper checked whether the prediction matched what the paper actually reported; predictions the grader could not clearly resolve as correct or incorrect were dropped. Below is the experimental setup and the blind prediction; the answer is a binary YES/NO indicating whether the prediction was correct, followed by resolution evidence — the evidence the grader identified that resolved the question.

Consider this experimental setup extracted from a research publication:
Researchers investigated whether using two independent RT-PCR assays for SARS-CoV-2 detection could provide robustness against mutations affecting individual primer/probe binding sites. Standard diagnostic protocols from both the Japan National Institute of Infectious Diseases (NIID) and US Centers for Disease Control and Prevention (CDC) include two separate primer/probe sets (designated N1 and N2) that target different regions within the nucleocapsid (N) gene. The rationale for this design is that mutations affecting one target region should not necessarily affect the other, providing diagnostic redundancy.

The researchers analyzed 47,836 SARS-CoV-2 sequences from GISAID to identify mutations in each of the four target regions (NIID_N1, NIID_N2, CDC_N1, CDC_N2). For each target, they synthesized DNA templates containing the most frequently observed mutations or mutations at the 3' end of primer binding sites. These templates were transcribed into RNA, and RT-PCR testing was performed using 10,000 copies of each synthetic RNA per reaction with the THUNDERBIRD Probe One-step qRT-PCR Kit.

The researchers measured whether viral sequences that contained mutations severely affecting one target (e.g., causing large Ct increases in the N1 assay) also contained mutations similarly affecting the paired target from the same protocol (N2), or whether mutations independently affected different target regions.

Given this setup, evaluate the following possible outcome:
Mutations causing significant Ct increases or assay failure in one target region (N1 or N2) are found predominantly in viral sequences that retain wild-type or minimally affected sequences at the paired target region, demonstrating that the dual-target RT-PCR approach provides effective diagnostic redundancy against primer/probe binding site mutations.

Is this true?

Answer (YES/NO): YES